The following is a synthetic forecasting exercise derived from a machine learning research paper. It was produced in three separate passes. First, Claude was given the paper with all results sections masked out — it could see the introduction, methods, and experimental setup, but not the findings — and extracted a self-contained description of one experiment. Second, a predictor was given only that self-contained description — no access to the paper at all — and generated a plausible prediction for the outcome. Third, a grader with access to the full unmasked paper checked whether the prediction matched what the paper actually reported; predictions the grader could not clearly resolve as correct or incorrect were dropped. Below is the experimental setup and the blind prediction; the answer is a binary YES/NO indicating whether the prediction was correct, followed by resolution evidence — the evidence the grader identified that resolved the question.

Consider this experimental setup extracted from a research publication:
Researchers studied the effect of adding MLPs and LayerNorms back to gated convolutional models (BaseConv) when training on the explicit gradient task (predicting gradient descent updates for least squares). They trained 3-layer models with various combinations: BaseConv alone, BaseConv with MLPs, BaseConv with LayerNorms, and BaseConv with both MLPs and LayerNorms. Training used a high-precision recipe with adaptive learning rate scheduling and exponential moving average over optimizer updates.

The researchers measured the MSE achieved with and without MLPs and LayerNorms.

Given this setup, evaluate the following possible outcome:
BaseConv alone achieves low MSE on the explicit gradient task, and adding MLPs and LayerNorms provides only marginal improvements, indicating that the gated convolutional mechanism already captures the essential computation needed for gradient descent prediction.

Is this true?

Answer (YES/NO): NO